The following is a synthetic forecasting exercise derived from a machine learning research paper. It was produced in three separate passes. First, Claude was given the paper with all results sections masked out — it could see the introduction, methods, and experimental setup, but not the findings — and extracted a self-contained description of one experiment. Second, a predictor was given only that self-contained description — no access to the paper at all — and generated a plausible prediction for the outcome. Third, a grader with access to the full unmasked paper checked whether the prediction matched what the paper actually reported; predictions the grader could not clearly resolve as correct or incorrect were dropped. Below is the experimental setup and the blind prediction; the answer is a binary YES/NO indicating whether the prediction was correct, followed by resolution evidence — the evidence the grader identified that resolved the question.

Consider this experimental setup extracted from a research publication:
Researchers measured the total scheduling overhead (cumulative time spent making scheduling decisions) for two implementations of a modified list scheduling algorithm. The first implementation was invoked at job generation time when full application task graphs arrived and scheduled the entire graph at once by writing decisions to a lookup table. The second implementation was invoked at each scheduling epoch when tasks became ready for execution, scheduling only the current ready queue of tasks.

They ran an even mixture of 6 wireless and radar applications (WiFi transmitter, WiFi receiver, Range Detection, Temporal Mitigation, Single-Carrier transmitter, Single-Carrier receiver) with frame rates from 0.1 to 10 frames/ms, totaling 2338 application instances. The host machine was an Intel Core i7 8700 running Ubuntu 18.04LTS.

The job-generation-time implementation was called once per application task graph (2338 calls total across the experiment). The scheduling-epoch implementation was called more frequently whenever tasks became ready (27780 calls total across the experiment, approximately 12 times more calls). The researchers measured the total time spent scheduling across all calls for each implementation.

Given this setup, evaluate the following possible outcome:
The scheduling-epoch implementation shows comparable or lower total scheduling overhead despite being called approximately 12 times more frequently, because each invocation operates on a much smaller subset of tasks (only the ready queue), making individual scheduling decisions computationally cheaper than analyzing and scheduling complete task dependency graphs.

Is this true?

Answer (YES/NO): YES